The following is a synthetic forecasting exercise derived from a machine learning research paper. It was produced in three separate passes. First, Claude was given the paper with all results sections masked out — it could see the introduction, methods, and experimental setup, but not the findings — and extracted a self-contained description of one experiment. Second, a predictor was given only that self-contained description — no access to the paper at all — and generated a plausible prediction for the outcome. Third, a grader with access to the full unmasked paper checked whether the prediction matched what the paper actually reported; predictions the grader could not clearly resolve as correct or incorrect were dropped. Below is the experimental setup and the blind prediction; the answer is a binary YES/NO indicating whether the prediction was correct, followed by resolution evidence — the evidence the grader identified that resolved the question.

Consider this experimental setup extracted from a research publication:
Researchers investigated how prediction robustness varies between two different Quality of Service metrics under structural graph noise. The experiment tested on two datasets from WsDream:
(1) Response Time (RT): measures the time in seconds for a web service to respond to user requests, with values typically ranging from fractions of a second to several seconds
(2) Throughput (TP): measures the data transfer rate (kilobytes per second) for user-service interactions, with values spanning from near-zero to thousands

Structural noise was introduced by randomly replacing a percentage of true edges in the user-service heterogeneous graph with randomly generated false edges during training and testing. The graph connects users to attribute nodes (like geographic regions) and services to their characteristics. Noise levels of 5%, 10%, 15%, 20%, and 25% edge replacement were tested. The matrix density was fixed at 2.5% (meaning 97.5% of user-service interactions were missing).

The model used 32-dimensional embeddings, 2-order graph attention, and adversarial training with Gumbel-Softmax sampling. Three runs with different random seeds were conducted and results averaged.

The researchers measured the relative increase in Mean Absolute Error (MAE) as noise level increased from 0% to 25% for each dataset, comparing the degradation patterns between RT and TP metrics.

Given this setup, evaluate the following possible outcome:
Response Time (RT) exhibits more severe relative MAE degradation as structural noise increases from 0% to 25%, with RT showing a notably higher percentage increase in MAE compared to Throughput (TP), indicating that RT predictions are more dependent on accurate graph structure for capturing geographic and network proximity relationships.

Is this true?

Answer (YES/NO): NO